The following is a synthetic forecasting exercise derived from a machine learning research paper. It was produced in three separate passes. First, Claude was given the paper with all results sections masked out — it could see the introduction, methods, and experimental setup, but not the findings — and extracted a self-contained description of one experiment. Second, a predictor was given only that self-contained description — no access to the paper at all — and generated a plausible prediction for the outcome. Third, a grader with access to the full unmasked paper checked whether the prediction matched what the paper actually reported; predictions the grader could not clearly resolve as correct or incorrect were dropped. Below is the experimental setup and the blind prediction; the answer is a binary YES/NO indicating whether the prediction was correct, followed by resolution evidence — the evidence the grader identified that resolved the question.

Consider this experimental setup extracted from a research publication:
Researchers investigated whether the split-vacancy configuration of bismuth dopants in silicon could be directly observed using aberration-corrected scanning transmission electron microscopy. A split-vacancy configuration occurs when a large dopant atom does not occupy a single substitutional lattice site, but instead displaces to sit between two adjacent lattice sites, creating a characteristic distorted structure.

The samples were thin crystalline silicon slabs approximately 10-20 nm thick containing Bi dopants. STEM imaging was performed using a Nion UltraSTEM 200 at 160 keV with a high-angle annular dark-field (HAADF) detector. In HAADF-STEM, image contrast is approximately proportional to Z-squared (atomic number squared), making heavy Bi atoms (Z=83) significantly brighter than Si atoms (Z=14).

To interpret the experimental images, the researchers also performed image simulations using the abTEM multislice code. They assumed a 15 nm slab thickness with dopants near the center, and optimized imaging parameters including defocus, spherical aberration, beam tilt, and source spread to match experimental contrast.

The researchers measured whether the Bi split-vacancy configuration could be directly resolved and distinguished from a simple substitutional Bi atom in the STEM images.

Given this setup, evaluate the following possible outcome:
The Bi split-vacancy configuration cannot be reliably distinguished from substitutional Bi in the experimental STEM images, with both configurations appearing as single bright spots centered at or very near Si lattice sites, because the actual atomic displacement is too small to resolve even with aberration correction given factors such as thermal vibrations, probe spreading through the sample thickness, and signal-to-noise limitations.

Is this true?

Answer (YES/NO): NO